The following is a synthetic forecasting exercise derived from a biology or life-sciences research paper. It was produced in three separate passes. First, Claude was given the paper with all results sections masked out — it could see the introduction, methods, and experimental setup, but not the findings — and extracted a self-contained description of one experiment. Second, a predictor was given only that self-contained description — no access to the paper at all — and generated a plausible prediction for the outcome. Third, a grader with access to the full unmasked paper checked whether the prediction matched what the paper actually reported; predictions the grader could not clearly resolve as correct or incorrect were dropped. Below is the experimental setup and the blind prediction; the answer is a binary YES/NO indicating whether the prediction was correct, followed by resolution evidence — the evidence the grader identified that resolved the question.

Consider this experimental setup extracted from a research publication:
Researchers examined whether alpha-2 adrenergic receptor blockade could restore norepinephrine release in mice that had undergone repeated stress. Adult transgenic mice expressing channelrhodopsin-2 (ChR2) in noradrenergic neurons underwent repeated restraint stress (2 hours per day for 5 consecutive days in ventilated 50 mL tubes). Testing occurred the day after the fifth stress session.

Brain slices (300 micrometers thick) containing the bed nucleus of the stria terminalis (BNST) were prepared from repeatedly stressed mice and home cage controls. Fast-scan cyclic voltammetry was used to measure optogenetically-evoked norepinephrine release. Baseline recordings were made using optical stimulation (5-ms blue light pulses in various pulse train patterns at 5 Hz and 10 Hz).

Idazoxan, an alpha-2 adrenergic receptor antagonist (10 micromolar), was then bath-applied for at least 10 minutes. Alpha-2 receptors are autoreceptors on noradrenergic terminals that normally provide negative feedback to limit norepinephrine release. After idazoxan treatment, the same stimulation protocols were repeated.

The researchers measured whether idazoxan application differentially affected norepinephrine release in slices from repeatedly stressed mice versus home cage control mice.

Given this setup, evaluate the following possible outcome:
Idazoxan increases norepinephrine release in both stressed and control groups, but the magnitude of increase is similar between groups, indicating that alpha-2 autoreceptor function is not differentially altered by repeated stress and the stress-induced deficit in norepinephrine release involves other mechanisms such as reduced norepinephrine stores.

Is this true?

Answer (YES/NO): NO